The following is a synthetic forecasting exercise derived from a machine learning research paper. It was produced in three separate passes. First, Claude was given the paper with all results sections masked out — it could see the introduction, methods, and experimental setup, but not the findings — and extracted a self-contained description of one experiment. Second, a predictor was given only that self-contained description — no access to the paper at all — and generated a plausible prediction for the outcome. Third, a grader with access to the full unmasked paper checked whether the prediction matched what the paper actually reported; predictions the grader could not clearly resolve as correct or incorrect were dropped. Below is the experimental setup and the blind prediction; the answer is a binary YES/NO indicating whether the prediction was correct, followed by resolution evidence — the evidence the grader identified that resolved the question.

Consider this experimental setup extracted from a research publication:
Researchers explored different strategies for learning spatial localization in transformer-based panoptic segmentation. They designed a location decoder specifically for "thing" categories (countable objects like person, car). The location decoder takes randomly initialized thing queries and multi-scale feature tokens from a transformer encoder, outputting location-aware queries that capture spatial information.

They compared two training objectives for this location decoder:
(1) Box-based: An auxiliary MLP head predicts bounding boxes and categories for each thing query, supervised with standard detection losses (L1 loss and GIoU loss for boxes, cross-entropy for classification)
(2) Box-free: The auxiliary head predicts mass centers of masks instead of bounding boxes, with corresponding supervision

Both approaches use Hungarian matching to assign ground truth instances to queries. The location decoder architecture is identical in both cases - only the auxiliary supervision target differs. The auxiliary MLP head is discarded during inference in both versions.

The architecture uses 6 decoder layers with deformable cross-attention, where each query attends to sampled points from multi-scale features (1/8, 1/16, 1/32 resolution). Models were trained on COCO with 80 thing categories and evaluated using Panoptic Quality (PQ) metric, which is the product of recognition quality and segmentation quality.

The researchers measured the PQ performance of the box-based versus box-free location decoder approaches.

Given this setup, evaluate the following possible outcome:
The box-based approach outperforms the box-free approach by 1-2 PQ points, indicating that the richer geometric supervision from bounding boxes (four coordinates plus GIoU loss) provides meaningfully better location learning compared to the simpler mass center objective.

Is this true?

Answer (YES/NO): NO